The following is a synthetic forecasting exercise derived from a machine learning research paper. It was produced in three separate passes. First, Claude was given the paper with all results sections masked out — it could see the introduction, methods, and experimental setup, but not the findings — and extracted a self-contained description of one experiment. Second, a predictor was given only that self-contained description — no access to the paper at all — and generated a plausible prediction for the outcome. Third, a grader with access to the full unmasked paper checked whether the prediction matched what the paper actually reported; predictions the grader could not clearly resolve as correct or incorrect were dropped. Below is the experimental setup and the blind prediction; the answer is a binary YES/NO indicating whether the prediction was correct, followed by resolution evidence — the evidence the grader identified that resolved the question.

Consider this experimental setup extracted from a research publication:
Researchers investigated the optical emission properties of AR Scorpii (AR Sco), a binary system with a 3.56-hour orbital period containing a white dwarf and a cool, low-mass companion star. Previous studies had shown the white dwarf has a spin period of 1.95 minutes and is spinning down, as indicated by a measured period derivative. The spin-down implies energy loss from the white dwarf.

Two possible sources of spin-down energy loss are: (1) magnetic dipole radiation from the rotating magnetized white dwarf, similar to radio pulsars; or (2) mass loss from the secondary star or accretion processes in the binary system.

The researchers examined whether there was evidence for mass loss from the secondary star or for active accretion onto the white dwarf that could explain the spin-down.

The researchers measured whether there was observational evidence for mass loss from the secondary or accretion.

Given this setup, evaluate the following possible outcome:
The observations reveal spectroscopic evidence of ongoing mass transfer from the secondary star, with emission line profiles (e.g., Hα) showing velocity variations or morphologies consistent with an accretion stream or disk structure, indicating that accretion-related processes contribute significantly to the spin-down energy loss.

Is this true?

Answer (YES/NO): NO